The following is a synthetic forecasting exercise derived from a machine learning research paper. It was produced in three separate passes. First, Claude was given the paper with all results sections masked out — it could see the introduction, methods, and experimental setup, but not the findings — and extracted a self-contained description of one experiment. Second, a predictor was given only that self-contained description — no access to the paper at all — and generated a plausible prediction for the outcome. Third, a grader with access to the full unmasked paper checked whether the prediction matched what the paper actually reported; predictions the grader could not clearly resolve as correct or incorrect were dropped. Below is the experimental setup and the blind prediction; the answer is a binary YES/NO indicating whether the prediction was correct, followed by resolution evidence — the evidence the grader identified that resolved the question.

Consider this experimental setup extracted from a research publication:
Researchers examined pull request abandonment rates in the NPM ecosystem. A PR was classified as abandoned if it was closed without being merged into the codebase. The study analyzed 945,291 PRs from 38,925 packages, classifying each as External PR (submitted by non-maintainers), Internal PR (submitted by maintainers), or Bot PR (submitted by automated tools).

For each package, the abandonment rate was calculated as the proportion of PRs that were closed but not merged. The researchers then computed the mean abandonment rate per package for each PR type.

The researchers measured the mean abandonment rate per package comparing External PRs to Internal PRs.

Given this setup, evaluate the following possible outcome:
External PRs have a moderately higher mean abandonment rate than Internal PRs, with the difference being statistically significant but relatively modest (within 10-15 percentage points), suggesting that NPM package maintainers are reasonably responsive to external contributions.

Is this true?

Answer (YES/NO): NO